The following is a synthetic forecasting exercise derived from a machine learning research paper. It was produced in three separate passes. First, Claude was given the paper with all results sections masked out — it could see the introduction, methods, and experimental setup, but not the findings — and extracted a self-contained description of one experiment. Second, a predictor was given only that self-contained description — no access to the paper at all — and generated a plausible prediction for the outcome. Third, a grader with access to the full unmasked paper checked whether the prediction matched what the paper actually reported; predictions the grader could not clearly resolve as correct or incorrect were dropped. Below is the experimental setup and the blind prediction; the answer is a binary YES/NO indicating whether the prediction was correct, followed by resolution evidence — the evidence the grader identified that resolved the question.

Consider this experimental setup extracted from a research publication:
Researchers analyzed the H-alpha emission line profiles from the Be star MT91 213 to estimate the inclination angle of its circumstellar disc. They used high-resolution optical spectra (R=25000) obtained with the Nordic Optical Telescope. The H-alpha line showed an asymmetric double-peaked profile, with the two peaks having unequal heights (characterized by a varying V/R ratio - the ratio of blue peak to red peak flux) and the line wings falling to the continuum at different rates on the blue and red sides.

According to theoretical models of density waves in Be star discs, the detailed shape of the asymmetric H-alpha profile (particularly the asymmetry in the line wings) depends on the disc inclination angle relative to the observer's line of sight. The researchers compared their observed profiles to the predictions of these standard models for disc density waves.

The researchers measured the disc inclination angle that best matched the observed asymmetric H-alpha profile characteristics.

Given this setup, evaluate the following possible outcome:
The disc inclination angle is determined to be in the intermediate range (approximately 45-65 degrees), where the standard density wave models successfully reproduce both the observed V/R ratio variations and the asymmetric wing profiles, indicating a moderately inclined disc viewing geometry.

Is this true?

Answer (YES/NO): NO